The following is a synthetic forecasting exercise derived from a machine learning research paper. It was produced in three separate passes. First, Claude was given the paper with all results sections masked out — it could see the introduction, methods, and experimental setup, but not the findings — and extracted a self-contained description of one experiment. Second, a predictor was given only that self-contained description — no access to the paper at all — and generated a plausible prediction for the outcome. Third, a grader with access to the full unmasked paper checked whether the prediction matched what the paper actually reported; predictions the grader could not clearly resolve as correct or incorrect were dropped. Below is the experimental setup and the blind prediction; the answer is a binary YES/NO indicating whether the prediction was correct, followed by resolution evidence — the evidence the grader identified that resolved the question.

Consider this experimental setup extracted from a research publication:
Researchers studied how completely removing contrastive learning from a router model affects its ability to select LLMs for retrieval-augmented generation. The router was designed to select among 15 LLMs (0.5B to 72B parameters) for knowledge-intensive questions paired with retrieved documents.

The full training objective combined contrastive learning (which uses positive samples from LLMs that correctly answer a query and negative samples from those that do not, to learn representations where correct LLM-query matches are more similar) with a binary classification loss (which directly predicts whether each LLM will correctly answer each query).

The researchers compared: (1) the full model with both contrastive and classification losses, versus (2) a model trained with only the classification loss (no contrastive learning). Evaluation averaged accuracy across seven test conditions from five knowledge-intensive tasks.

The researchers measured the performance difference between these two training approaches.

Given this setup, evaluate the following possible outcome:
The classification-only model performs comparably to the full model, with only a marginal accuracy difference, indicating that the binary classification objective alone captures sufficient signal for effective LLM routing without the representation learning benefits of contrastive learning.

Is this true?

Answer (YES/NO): NO